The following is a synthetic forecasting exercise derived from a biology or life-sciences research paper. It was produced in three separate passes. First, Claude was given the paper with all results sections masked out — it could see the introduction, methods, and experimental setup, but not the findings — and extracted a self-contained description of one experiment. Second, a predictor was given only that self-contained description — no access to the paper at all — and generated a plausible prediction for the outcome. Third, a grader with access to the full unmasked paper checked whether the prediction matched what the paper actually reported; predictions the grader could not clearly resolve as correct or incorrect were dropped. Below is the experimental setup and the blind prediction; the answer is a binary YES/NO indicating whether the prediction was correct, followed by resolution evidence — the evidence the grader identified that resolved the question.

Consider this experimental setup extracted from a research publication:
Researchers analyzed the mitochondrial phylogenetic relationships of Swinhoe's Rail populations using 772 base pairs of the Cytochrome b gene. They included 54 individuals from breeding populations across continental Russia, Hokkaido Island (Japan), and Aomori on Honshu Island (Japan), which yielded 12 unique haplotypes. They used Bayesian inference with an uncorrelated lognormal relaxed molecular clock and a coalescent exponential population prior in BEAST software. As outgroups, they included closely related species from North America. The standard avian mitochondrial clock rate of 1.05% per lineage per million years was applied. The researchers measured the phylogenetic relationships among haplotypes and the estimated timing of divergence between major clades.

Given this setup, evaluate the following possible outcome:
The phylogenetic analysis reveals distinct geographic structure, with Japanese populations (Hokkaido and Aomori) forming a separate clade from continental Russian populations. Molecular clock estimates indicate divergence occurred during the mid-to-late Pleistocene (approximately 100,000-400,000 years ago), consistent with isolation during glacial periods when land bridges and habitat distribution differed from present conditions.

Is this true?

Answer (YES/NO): NO